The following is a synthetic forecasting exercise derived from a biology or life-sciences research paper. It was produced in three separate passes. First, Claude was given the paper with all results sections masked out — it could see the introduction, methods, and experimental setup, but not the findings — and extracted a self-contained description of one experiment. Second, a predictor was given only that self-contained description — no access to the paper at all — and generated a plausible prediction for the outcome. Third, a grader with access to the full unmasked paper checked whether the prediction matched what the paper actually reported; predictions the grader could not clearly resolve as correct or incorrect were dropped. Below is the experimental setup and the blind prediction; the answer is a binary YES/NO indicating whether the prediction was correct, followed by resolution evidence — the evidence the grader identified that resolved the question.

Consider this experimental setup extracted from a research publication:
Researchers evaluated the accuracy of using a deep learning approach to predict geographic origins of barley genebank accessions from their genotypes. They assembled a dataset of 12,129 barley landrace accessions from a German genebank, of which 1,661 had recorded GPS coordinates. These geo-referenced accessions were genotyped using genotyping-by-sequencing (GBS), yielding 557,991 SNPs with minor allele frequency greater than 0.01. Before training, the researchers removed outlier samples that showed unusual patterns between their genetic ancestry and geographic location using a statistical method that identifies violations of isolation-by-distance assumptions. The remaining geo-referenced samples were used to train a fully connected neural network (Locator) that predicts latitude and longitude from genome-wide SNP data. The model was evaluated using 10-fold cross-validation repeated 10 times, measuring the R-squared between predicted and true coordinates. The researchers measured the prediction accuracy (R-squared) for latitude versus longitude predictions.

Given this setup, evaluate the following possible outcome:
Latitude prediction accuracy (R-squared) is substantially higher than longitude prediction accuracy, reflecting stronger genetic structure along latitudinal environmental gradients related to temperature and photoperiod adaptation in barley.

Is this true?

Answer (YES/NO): NO